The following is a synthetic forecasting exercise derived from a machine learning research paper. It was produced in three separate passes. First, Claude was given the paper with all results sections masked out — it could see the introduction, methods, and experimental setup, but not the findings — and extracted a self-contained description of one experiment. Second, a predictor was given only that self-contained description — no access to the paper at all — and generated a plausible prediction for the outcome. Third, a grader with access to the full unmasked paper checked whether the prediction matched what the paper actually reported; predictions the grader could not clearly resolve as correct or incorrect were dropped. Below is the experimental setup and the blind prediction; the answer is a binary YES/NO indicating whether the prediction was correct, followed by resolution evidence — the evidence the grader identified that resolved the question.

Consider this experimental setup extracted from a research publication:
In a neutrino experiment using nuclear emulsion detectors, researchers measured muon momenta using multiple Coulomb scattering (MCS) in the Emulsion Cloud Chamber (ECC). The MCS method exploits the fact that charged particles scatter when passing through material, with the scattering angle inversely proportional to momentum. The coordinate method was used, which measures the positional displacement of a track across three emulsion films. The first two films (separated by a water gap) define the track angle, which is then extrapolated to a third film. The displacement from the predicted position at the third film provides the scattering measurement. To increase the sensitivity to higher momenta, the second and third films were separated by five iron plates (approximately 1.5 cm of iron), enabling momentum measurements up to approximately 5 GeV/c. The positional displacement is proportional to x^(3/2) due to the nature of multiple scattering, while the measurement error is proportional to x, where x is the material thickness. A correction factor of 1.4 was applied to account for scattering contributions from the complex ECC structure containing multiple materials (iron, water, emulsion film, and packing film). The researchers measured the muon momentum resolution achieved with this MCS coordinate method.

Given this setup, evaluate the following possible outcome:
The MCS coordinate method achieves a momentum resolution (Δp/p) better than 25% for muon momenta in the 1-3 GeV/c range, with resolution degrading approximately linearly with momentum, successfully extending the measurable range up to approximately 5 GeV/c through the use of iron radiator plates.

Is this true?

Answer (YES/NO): NO